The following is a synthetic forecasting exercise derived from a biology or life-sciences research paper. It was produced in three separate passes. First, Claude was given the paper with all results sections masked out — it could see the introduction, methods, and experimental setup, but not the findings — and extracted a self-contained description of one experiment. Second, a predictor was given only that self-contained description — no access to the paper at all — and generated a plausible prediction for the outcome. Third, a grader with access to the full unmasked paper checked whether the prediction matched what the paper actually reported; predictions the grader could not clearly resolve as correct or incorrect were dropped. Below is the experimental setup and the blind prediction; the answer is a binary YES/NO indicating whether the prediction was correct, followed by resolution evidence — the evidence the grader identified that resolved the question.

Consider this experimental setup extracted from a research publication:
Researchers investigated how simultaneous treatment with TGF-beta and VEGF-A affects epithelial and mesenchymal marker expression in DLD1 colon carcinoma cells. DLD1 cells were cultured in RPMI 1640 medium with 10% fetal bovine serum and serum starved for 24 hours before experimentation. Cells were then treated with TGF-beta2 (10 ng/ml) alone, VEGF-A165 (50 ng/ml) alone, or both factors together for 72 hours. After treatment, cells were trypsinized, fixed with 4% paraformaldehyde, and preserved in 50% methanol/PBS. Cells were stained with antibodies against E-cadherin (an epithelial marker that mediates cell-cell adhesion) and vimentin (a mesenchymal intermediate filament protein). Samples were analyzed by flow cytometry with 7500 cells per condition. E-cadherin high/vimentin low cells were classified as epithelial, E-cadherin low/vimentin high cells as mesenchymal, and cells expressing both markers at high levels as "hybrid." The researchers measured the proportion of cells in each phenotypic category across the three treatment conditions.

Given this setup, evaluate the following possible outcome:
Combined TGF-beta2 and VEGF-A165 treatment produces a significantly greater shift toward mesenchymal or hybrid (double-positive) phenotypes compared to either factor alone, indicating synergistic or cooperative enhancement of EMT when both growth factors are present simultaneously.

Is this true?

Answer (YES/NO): NO